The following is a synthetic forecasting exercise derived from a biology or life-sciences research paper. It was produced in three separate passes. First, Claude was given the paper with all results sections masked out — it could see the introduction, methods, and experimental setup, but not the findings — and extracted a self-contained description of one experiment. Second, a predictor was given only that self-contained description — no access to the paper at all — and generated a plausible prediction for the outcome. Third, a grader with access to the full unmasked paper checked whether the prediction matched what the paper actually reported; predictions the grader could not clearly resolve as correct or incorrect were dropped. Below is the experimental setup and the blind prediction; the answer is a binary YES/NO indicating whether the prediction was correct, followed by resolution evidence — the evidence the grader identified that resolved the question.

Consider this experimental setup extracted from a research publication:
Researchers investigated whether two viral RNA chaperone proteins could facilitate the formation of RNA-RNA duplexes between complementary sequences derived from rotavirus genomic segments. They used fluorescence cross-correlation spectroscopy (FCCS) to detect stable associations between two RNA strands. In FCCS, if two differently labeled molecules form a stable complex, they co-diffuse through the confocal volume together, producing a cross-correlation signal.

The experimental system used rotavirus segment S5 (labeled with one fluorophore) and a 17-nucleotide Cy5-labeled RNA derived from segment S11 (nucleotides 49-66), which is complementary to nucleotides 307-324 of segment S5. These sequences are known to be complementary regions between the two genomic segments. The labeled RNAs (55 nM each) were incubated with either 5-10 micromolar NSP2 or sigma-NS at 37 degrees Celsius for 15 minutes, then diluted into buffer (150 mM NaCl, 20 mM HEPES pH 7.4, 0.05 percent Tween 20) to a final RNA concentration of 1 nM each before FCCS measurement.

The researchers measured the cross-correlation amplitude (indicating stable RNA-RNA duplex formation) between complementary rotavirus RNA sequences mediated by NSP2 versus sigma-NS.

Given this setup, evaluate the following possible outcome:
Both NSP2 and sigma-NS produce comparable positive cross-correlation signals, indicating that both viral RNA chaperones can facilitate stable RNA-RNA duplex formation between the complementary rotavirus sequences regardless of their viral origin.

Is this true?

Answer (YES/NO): NO